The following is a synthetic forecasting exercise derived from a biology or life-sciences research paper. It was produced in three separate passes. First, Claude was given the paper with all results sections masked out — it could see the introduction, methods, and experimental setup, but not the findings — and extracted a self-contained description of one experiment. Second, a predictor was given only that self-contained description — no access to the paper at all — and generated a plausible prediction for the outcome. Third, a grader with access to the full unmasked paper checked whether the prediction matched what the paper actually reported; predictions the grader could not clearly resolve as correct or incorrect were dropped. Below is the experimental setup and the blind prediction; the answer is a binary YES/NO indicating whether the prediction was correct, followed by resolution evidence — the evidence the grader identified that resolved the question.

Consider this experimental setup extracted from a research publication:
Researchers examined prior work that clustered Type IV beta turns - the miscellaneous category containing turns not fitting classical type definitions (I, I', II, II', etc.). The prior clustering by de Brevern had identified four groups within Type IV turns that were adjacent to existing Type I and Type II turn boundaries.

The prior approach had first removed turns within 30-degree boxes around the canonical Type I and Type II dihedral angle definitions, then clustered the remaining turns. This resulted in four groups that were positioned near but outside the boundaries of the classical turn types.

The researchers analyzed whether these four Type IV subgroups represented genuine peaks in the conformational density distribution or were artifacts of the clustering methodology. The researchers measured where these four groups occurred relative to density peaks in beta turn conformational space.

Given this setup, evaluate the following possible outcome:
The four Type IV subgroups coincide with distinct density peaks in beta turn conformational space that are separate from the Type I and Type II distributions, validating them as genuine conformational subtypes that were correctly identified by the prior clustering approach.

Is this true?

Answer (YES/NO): NO